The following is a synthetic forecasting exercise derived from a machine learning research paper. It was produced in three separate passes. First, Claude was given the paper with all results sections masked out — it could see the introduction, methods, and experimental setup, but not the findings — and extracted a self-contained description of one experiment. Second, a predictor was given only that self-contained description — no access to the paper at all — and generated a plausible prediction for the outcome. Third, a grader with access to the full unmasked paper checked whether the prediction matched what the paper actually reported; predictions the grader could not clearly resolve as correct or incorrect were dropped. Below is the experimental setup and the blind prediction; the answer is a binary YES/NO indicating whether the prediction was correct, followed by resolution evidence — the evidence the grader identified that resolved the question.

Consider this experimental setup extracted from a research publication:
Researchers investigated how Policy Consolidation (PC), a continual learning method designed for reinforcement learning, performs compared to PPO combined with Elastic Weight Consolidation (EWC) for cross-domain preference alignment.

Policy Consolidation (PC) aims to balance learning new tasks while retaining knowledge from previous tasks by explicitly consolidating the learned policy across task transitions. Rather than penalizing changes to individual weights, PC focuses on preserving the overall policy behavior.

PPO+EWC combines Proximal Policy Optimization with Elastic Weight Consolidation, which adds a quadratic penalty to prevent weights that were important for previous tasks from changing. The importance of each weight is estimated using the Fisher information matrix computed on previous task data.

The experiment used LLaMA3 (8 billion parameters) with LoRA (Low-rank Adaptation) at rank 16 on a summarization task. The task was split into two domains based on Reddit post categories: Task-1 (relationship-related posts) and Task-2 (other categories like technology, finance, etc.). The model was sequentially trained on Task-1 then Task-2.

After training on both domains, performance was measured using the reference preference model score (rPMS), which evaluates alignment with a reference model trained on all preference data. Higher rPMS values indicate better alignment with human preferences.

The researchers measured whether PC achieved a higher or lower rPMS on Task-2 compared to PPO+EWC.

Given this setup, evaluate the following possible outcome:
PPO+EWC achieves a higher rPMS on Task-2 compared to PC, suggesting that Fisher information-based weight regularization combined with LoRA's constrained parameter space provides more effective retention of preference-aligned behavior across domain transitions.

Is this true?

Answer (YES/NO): YES